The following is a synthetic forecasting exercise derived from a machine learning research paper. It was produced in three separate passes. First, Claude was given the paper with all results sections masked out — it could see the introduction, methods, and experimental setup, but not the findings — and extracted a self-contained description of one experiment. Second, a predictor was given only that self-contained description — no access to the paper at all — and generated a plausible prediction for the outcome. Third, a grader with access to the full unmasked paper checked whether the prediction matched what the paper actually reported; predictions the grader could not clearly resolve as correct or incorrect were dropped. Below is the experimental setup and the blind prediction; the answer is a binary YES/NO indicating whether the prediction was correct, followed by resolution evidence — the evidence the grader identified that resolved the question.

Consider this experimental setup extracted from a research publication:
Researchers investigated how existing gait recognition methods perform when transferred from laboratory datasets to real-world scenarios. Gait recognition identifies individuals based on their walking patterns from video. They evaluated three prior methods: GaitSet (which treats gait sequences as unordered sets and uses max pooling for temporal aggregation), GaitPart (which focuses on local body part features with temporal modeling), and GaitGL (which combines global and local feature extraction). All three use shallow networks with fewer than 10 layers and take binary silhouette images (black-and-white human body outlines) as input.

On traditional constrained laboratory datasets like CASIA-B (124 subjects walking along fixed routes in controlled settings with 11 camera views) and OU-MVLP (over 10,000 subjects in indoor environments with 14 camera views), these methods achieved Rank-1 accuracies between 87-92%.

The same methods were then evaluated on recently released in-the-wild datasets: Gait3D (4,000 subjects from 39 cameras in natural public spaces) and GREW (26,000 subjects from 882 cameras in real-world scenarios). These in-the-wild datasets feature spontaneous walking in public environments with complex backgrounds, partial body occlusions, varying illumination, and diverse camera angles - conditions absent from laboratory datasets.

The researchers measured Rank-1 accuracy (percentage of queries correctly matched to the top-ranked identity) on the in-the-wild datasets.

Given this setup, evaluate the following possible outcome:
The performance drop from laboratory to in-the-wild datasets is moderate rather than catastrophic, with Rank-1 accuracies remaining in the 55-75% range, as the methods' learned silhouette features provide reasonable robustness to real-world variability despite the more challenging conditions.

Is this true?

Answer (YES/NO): NO